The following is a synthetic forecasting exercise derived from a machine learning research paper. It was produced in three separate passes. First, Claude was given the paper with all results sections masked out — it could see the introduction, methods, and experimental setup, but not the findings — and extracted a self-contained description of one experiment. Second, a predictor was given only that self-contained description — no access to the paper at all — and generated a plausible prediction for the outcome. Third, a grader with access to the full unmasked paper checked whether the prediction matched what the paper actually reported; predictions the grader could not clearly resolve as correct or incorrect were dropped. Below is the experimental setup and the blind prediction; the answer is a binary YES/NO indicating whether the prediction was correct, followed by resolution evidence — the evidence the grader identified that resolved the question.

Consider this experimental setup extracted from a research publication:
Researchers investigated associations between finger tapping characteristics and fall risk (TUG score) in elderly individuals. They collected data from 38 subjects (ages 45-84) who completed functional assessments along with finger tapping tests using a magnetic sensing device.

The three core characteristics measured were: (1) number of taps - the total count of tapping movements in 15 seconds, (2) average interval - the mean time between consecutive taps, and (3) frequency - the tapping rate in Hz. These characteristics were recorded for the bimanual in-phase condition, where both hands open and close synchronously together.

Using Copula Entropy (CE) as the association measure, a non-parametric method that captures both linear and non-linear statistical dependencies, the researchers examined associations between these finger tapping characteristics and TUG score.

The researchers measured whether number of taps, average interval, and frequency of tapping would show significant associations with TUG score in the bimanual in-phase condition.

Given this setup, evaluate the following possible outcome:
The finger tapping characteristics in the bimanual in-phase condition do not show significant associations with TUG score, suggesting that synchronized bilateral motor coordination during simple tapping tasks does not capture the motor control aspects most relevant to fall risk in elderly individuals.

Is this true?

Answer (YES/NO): NO